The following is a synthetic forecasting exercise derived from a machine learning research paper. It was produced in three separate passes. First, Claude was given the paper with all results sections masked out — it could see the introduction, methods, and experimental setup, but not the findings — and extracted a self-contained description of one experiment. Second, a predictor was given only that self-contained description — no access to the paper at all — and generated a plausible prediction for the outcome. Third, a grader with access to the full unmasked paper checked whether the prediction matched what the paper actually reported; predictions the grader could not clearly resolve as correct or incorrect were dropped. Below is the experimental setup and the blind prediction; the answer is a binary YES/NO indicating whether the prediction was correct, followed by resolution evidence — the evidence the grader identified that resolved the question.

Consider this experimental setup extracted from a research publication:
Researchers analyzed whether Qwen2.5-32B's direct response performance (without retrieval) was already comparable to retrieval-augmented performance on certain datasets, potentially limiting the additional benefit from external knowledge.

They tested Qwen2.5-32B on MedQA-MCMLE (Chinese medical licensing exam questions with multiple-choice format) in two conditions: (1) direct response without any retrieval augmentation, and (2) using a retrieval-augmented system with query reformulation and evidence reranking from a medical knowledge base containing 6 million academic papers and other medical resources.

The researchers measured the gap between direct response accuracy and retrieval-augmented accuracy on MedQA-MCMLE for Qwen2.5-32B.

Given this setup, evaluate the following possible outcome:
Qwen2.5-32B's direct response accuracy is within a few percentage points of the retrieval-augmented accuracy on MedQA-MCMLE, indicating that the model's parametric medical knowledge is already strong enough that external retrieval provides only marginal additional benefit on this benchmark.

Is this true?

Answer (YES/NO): YES